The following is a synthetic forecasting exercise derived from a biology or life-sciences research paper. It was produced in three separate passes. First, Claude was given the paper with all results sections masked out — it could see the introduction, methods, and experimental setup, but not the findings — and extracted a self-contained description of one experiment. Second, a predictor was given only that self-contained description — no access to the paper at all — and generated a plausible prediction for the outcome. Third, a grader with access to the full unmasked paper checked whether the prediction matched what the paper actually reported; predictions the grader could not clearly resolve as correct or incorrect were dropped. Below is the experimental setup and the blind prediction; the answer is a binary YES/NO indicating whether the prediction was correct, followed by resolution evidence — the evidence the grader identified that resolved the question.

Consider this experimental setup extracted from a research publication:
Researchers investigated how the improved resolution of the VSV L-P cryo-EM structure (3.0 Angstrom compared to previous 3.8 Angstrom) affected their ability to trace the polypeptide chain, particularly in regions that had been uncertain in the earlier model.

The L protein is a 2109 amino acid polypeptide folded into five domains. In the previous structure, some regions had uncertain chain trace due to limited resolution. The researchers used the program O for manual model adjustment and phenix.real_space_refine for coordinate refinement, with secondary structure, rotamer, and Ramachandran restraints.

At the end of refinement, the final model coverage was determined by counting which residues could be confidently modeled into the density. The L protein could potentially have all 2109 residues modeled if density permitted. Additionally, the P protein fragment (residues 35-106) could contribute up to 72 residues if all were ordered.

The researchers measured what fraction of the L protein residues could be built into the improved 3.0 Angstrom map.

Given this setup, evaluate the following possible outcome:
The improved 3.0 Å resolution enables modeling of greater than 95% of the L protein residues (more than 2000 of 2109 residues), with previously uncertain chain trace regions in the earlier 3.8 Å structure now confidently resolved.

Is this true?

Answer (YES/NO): YES